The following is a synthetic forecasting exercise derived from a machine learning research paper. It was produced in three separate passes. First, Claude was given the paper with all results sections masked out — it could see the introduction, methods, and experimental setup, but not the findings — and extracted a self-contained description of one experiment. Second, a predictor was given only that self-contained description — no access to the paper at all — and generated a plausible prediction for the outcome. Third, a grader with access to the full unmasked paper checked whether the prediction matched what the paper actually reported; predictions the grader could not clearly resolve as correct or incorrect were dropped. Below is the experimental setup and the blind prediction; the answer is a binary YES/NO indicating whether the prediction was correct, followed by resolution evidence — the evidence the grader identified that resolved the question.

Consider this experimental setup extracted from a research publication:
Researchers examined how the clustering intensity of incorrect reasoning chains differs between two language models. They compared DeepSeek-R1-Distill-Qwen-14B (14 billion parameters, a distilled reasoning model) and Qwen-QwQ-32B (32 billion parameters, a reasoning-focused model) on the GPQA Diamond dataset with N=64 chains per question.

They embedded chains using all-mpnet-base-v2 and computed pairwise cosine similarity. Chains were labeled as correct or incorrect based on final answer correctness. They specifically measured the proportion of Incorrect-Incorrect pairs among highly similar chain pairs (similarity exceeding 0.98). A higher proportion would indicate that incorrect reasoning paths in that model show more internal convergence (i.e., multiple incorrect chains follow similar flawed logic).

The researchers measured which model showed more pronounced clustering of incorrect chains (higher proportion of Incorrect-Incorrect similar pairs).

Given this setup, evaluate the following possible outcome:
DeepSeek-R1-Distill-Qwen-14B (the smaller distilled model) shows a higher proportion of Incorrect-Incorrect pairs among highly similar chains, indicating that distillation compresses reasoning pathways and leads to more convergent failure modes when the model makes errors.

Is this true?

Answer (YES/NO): YES